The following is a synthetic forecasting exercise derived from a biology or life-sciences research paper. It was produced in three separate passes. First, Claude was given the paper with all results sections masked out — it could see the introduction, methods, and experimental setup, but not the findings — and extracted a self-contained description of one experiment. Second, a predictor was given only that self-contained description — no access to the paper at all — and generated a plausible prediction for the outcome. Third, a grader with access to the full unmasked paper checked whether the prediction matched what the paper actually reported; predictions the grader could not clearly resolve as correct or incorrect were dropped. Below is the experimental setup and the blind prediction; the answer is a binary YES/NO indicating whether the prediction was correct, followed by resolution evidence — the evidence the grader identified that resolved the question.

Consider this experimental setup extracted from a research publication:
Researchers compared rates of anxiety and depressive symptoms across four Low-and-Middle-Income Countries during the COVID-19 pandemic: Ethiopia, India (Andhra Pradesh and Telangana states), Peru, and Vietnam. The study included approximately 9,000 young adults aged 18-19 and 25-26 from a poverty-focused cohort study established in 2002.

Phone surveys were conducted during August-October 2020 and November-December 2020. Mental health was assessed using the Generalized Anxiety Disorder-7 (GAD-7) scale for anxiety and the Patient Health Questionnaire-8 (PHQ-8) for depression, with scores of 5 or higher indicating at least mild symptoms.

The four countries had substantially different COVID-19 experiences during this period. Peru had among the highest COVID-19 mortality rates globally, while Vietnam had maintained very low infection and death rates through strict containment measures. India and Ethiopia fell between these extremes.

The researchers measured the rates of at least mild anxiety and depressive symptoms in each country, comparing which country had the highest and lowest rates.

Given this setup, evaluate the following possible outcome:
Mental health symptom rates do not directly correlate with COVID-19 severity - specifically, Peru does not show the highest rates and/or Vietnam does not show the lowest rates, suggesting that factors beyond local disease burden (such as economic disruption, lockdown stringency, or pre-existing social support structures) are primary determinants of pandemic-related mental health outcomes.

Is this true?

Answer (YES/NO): NO